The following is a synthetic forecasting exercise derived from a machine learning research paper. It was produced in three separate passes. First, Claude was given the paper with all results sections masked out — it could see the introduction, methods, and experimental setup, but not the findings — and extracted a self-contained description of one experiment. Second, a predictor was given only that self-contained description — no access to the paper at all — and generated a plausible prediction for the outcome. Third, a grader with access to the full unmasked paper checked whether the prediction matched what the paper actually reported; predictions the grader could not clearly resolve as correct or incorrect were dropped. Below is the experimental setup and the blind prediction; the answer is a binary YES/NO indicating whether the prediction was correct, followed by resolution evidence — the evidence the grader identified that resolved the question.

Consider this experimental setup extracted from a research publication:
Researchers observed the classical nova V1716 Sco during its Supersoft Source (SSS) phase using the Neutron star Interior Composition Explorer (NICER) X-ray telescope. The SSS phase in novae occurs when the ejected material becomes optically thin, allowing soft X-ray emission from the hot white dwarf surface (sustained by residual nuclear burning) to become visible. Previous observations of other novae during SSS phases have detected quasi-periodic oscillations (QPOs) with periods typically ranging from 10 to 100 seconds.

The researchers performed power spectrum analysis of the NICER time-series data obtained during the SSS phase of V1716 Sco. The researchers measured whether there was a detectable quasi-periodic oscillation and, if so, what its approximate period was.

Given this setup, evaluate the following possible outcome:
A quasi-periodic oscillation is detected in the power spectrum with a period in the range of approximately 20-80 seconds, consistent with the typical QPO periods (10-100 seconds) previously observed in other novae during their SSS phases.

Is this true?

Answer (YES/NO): YES